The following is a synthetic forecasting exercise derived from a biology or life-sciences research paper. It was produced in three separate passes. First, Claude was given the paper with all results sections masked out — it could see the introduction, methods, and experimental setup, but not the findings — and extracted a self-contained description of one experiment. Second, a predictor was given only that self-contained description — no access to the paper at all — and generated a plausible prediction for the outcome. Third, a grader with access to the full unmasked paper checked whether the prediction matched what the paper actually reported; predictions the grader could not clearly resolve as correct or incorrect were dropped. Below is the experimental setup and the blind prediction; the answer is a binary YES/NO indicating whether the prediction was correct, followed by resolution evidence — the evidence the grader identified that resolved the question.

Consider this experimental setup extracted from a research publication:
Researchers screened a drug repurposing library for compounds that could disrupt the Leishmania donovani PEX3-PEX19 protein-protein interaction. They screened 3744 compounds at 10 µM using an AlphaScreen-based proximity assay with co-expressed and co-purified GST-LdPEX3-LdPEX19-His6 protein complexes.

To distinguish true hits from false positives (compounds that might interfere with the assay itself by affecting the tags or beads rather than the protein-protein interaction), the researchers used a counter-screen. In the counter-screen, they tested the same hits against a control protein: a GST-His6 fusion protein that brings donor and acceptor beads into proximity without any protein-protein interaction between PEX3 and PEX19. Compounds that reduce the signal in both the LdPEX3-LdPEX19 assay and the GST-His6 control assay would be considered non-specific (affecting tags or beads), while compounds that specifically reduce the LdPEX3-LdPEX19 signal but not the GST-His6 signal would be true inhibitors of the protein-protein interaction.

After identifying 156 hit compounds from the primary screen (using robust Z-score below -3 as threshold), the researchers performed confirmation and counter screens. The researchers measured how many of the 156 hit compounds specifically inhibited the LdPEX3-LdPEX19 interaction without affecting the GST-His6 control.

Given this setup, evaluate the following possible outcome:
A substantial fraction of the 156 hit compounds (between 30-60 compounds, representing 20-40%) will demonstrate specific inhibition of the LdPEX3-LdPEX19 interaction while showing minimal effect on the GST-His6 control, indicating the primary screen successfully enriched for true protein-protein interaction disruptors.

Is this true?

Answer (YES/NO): NO